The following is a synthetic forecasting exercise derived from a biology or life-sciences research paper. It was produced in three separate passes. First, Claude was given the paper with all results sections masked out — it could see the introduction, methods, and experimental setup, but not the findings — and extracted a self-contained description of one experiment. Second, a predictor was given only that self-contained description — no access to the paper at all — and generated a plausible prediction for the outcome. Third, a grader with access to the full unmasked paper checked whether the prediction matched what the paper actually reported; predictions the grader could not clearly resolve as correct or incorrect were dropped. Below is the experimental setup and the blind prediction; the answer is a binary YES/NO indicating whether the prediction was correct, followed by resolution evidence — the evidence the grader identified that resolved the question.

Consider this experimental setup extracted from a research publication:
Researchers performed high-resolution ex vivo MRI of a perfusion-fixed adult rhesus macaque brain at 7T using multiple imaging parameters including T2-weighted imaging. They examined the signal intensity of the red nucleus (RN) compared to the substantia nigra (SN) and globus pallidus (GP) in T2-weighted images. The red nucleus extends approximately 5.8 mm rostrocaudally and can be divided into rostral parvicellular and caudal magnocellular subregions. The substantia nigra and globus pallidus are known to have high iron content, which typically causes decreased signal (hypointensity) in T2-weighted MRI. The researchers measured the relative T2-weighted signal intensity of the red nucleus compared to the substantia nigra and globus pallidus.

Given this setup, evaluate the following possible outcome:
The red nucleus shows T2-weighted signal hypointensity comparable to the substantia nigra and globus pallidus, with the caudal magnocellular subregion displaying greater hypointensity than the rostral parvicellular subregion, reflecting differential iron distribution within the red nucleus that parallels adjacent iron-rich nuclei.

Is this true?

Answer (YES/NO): NO